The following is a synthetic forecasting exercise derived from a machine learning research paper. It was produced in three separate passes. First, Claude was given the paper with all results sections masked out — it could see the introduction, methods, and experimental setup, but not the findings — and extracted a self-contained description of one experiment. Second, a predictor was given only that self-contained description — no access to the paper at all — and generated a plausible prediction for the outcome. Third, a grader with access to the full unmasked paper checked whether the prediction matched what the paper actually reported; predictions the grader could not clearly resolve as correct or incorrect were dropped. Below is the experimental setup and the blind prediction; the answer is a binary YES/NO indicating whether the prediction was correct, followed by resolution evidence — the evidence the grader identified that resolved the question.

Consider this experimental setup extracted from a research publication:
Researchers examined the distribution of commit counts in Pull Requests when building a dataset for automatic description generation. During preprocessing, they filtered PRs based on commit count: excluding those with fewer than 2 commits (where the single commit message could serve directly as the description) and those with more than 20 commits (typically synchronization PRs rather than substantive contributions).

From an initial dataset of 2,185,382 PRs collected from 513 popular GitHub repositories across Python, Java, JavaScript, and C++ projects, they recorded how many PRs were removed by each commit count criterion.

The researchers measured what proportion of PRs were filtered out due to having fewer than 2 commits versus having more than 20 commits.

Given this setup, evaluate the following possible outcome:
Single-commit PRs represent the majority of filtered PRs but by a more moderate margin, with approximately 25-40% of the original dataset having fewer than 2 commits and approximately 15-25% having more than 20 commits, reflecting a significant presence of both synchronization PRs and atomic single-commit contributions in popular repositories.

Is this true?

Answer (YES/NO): NO